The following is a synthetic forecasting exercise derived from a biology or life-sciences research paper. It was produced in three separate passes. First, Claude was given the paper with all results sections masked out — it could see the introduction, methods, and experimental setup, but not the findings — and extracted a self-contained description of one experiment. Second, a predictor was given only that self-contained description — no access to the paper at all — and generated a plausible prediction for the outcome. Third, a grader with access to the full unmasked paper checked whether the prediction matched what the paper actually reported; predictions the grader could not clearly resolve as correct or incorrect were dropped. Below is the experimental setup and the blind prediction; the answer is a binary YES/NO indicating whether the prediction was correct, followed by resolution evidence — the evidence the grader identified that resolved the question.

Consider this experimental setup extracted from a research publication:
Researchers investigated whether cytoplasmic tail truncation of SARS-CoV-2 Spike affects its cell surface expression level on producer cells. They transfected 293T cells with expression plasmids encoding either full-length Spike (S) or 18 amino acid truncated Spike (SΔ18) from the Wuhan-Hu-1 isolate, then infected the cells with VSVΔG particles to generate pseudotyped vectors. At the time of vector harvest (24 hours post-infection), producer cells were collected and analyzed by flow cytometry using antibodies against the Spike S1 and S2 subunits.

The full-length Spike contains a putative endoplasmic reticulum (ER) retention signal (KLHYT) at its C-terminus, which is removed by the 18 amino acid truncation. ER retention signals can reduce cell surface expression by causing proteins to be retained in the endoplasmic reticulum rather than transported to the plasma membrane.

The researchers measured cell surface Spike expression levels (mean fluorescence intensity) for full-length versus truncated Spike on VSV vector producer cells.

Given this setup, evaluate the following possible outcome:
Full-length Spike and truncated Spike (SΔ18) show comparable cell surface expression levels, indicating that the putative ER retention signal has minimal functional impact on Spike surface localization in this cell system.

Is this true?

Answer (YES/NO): YES